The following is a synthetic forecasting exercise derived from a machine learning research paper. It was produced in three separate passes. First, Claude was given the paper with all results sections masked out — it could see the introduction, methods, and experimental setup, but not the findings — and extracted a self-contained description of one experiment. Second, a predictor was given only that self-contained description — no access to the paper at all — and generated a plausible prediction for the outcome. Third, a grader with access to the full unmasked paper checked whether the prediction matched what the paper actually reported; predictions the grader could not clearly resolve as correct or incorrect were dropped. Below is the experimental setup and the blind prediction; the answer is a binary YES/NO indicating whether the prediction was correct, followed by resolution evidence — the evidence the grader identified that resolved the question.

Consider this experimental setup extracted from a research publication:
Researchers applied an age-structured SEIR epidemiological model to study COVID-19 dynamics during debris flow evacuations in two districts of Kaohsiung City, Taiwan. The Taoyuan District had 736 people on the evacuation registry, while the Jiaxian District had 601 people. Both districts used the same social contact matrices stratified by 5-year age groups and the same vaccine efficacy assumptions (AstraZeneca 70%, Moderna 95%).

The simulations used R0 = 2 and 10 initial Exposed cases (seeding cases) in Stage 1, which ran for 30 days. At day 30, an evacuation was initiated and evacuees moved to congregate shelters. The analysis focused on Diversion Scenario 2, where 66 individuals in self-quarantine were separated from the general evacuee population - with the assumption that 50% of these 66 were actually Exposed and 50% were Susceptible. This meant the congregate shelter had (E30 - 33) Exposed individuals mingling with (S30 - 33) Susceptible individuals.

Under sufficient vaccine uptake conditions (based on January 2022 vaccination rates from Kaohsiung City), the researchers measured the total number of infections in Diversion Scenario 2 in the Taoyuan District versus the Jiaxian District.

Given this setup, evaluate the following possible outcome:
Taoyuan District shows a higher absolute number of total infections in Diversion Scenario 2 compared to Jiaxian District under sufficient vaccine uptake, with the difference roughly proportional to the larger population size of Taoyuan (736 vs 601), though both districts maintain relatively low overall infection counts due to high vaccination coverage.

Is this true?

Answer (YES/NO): NO